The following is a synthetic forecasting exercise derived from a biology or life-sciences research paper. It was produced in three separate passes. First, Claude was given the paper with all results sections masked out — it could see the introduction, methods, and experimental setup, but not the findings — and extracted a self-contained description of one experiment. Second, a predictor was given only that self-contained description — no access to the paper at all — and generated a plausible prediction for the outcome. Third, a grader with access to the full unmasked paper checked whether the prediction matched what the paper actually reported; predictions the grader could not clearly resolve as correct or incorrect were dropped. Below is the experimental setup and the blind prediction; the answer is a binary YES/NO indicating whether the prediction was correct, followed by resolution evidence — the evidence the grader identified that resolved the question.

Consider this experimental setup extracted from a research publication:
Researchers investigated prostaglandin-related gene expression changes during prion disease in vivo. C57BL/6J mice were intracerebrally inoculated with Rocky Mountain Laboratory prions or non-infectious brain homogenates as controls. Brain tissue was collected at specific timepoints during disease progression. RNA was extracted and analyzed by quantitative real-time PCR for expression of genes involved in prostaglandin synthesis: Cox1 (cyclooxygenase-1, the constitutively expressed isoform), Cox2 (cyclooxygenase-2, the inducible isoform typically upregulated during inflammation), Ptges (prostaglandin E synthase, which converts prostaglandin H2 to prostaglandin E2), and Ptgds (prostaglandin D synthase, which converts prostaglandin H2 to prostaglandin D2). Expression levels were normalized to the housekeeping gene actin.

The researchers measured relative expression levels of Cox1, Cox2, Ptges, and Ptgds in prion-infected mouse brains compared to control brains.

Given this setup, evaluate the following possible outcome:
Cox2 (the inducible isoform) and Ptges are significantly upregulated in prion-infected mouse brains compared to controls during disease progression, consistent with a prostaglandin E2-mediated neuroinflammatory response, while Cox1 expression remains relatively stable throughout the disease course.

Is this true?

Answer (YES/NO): YES